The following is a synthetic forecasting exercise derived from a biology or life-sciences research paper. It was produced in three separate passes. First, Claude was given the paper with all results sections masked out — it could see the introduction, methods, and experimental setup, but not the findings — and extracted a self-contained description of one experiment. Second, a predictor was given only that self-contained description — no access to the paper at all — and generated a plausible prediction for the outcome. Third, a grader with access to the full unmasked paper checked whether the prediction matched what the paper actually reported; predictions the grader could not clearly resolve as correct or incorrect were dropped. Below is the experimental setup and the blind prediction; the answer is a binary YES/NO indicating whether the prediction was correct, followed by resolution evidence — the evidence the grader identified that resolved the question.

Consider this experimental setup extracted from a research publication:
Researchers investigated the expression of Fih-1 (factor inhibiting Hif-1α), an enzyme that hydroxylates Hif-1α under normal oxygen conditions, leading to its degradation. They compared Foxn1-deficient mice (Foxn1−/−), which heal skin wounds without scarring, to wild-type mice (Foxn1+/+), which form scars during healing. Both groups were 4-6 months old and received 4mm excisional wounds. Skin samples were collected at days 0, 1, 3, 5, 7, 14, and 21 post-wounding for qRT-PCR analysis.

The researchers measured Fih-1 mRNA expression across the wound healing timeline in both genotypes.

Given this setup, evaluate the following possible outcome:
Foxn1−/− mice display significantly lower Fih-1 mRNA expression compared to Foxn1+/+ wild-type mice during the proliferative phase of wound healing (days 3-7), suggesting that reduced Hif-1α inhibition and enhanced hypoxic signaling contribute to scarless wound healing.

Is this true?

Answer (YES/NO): NO